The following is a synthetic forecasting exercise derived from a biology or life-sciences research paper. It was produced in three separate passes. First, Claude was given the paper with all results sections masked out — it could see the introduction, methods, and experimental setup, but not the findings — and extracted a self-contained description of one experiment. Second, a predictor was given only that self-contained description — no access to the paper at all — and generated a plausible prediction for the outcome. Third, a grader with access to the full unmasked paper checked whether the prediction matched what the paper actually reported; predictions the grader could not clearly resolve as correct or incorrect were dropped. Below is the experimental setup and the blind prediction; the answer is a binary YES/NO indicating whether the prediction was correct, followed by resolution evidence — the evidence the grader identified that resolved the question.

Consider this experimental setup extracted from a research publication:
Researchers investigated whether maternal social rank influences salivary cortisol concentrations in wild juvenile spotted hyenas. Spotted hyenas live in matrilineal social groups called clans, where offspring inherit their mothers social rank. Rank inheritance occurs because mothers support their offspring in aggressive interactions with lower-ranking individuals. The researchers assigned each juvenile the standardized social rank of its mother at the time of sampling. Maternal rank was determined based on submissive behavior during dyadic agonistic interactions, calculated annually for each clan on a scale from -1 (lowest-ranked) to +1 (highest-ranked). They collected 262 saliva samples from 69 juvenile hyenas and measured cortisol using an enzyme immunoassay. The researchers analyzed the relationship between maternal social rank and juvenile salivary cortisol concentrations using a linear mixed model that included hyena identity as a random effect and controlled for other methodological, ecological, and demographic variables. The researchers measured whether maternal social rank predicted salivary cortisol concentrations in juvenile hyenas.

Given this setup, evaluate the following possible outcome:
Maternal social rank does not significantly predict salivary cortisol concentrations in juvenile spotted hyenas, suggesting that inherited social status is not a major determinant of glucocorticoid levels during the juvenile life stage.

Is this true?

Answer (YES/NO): YES